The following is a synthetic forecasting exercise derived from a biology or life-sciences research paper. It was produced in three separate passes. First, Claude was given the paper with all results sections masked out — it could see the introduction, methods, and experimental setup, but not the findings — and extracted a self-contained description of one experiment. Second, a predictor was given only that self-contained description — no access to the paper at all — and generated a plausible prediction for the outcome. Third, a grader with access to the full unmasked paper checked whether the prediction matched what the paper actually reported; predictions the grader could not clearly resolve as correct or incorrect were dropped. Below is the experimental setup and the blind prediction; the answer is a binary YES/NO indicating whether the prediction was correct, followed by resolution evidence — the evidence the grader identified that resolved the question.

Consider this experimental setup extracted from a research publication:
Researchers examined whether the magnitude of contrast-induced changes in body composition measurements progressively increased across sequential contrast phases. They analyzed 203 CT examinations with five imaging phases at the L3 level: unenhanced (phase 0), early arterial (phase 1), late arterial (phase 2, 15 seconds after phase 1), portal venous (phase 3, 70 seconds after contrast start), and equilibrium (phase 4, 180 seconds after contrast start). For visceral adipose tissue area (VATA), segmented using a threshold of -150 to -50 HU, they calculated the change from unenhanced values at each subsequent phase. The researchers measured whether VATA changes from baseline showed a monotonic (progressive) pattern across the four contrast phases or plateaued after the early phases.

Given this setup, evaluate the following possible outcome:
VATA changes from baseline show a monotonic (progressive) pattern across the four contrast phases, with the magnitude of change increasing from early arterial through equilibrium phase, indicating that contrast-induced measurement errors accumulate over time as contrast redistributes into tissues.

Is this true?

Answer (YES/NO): YES